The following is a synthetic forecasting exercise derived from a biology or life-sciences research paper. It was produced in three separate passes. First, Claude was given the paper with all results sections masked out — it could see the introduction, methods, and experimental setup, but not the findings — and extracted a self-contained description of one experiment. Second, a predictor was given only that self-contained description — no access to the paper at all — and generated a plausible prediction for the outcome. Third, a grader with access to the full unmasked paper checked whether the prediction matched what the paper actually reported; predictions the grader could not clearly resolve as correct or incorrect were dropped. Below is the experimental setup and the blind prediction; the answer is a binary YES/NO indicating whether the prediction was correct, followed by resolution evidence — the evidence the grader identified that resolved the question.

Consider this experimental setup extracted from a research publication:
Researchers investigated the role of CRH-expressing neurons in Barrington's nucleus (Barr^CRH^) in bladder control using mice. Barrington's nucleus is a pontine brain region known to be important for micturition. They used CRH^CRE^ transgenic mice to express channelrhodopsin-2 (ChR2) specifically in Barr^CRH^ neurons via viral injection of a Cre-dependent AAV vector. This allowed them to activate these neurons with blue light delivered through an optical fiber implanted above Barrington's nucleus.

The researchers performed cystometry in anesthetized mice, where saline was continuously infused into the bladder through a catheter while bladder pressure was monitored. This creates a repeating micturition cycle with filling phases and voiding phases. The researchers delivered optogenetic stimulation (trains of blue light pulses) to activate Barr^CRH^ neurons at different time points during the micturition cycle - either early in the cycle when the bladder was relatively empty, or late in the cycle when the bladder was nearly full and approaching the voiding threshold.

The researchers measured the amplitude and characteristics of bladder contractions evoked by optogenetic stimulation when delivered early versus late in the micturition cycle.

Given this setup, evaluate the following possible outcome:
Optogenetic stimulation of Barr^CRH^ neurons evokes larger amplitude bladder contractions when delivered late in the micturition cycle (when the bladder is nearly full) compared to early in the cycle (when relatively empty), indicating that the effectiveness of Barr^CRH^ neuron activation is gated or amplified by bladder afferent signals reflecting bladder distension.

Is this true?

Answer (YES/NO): YES